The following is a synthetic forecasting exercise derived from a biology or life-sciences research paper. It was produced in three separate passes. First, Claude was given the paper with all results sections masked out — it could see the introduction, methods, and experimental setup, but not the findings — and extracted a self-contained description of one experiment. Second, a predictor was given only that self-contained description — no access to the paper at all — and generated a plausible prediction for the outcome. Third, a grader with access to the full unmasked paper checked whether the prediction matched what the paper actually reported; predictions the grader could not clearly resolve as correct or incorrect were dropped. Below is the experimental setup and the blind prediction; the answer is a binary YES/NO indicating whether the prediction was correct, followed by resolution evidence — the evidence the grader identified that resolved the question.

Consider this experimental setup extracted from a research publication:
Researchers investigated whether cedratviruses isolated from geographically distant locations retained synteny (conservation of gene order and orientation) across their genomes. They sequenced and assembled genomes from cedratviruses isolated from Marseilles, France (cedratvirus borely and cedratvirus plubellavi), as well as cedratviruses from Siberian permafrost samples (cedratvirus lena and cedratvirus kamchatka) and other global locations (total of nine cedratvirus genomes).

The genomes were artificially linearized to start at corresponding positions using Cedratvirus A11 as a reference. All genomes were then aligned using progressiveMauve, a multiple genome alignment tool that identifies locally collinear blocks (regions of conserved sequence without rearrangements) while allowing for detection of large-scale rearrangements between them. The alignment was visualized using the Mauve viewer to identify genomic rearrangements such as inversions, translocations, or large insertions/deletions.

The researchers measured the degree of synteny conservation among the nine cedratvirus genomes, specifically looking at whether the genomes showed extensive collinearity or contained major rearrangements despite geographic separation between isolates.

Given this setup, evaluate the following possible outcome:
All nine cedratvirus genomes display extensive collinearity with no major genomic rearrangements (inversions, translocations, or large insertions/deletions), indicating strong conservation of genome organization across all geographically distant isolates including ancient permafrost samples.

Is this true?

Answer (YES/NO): NO